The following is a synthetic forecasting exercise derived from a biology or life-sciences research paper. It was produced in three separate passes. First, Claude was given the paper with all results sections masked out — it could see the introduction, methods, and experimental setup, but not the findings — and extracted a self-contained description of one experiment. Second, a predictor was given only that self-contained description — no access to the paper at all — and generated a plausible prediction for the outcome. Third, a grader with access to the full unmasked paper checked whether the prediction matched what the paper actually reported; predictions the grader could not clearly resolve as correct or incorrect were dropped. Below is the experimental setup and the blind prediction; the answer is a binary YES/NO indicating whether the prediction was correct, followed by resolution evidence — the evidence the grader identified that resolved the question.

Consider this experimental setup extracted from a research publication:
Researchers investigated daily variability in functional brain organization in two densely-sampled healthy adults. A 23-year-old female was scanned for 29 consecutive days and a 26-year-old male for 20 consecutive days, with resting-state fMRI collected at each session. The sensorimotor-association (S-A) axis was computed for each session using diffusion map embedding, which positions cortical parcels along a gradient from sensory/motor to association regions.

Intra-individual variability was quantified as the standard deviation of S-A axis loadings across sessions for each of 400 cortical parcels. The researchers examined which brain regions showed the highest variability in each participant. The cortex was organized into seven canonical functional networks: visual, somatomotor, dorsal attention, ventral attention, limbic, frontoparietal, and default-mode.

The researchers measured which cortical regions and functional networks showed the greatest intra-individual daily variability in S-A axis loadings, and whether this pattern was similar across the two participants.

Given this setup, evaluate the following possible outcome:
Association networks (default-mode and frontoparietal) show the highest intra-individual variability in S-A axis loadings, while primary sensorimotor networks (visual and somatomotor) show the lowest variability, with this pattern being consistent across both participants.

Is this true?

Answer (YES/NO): NO